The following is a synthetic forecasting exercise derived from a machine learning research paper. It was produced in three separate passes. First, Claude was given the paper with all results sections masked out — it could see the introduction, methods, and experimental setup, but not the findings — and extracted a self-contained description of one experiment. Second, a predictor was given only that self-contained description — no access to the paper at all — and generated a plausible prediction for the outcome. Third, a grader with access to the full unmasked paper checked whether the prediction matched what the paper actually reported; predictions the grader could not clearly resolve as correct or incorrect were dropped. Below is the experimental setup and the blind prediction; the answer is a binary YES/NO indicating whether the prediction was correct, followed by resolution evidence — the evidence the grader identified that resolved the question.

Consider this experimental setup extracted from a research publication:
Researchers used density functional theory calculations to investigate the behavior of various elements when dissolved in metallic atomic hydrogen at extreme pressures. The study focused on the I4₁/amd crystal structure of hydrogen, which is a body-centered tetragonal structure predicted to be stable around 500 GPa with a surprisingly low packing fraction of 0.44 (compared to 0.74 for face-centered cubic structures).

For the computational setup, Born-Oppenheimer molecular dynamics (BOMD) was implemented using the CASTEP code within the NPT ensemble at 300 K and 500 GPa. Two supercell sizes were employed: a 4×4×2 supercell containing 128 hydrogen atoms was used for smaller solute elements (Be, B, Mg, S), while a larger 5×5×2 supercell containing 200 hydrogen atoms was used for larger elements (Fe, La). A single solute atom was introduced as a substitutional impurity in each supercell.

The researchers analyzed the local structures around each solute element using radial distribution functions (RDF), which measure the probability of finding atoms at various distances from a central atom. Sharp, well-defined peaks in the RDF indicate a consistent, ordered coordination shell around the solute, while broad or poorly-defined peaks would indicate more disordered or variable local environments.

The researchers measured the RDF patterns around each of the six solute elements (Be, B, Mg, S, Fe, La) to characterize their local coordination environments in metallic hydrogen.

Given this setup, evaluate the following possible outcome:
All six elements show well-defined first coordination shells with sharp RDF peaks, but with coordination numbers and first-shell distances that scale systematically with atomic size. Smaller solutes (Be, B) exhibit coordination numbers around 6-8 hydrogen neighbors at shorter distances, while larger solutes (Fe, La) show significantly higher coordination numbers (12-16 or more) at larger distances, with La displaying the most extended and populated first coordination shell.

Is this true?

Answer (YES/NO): NO